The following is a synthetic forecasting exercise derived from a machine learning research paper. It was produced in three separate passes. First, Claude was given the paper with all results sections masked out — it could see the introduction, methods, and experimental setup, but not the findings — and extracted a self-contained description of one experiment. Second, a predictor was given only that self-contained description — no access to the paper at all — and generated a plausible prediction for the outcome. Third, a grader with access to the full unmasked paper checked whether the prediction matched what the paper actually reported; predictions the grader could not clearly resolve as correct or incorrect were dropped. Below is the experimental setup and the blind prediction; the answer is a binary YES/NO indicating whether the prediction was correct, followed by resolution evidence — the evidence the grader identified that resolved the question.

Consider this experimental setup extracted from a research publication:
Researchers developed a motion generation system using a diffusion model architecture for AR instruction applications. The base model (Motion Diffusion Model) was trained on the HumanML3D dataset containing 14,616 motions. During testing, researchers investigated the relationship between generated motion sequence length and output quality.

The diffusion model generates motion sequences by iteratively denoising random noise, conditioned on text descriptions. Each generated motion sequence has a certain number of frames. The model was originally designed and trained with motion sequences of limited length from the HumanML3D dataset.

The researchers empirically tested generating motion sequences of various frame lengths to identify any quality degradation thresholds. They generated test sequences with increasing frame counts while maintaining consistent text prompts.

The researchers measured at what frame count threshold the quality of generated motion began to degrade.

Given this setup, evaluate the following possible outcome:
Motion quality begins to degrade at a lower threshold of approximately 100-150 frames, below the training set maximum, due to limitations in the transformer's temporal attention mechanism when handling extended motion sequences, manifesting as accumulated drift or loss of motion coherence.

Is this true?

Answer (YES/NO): NO